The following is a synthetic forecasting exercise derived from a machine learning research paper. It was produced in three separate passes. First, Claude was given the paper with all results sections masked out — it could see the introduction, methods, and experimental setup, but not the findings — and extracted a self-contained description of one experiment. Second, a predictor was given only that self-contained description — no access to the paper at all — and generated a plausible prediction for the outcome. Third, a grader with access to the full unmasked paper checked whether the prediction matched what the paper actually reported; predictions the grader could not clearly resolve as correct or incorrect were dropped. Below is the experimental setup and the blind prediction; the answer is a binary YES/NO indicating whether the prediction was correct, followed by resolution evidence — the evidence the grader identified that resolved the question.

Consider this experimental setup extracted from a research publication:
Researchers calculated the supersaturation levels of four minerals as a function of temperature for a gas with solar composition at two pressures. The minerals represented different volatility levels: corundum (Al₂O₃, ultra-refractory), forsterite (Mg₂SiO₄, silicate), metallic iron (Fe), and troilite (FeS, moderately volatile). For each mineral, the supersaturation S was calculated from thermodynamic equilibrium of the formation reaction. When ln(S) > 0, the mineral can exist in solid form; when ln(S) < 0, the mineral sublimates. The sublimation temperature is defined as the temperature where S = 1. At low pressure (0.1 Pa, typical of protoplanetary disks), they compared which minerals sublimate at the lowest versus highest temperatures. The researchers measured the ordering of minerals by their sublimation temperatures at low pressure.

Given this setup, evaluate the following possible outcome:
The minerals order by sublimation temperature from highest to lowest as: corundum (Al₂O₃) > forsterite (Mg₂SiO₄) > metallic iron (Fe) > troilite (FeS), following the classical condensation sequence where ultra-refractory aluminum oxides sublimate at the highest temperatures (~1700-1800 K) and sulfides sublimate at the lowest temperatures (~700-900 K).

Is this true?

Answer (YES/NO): YES